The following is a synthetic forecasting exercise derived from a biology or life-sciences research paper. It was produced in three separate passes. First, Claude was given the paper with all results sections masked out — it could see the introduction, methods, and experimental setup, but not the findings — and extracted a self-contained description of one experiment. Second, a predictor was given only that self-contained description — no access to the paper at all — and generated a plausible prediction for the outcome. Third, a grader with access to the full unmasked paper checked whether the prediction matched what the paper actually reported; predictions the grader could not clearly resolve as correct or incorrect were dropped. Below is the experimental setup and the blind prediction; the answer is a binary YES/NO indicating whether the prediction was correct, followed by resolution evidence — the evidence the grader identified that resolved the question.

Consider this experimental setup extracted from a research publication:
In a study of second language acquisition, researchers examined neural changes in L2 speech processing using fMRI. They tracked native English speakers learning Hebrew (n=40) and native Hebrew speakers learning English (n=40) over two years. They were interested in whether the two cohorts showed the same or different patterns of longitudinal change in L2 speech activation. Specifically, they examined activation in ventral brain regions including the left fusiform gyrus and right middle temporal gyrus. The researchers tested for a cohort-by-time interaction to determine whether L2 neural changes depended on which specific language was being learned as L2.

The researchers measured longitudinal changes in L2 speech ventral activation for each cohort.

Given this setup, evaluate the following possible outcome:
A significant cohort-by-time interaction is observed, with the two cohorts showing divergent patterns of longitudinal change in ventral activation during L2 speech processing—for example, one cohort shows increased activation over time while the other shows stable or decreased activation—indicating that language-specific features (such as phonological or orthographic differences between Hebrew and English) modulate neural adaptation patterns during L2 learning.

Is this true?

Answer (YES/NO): YES